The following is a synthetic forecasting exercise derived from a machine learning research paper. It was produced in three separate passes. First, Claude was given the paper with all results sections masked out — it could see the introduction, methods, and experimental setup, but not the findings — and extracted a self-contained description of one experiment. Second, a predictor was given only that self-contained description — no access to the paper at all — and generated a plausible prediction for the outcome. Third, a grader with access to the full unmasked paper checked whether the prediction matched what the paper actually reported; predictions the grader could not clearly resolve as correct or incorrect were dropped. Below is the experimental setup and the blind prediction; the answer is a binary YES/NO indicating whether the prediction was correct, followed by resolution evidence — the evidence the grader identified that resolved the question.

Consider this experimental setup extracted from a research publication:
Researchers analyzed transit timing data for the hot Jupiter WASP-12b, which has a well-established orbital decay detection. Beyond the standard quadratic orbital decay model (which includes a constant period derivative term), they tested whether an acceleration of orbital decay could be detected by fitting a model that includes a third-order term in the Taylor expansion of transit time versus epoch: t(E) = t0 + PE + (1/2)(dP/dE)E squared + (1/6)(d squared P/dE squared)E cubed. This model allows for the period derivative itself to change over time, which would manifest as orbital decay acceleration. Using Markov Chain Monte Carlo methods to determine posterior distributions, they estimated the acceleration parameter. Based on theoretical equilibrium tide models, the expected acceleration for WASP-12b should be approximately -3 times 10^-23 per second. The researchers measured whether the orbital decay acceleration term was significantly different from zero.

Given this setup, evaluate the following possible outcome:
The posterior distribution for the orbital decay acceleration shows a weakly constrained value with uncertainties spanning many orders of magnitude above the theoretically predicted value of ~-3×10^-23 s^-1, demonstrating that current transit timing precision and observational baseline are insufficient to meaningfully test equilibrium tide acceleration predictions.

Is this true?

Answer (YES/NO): YES